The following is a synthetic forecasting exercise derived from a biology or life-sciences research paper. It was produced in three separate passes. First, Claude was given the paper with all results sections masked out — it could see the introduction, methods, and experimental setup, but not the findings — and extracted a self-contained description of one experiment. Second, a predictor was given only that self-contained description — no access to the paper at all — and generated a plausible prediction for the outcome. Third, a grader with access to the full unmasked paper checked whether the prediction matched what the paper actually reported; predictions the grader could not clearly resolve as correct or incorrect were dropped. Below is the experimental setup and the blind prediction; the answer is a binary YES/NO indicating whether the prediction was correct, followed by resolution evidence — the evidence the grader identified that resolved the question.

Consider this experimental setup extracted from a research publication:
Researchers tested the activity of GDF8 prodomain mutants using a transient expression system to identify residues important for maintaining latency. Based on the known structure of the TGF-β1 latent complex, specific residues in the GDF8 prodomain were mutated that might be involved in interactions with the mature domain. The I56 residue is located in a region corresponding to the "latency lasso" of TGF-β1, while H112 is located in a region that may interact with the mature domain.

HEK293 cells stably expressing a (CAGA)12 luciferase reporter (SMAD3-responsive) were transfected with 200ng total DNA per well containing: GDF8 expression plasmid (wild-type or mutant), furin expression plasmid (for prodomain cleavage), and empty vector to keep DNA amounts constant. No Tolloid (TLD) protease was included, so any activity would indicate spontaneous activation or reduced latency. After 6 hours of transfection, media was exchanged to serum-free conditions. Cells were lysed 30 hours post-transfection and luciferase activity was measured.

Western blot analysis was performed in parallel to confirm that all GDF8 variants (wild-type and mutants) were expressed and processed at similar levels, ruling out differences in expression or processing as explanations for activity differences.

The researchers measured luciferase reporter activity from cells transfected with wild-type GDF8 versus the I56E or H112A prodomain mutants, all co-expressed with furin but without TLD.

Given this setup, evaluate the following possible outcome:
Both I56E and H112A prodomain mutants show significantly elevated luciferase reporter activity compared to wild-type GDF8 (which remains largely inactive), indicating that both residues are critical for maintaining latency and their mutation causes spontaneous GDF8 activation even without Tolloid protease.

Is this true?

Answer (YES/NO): NO